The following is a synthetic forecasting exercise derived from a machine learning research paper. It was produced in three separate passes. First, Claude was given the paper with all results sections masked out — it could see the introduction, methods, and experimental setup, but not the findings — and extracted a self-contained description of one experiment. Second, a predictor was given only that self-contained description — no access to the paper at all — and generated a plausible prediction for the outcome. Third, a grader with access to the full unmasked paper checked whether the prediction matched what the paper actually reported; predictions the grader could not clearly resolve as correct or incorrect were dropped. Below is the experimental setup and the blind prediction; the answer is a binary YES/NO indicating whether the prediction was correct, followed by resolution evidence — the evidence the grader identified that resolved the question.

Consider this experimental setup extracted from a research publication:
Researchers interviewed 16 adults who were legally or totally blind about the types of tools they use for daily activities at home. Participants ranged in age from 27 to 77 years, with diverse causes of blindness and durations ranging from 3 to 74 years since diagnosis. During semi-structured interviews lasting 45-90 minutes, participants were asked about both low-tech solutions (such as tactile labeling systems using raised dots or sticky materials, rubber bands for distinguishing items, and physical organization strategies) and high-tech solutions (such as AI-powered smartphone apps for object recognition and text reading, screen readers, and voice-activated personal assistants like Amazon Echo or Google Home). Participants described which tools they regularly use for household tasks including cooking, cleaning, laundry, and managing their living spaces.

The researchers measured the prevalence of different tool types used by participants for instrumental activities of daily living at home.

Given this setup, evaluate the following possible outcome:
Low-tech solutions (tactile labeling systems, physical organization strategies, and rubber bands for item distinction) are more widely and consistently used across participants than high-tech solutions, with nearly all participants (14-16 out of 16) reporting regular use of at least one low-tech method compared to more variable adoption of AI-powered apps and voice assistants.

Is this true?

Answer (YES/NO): YES